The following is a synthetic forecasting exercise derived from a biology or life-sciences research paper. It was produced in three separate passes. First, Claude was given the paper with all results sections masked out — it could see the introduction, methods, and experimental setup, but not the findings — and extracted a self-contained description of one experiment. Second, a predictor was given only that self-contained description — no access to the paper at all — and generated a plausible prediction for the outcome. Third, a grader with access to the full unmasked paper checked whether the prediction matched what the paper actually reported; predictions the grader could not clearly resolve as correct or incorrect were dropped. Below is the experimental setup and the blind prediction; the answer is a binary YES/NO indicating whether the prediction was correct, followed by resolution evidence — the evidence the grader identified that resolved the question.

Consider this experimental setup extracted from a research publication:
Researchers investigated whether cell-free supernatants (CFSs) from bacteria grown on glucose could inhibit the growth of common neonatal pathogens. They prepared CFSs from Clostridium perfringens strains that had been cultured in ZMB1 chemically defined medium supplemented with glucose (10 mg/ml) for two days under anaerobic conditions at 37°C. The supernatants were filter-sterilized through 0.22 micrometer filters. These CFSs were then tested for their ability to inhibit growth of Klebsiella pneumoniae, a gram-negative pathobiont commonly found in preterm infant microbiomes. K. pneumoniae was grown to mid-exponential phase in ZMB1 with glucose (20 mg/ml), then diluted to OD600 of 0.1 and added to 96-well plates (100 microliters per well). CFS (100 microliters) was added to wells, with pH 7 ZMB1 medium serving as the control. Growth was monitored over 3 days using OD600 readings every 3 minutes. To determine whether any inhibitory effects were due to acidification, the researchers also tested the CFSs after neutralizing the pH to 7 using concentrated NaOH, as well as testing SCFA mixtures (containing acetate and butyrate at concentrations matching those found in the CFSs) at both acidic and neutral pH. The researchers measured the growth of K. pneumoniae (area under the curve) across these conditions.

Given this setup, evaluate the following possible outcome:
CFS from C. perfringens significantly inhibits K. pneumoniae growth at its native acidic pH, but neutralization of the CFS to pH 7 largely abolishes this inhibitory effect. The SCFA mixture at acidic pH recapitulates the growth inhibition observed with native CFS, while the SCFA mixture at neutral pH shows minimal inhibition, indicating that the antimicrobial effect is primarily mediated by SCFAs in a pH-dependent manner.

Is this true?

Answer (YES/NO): NO